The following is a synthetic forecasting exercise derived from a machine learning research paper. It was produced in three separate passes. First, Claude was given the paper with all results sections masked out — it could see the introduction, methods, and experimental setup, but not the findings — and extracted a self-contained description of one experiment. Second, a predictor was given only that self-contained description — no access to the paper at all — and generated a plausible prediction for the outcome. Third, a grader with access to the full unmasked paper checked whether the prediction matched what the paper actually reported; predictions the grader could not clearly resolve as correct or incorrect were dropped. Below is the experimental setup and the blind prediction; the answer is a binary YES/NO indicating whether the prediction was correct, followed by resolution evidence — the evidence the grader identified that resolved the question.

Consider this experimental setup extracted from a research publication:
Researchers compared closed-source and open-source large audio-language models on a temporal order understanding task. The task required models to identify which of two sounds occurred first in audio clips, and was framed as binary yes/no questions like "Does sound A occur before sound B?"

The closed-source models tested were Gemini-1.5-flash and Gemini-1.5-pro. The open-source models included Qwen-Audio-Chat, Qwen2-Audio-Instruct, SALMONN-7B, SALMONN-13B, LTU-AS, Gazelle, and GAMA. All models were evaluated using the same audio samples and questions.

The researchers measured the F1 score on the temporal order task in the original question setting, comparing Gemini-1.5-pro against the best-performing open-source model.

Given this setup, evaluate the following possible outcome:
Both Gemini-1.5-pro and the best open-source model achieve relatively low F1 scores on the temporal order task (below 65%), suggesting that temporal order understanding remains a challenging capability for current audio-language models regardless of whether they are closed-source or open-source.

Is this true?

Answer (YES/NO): YES